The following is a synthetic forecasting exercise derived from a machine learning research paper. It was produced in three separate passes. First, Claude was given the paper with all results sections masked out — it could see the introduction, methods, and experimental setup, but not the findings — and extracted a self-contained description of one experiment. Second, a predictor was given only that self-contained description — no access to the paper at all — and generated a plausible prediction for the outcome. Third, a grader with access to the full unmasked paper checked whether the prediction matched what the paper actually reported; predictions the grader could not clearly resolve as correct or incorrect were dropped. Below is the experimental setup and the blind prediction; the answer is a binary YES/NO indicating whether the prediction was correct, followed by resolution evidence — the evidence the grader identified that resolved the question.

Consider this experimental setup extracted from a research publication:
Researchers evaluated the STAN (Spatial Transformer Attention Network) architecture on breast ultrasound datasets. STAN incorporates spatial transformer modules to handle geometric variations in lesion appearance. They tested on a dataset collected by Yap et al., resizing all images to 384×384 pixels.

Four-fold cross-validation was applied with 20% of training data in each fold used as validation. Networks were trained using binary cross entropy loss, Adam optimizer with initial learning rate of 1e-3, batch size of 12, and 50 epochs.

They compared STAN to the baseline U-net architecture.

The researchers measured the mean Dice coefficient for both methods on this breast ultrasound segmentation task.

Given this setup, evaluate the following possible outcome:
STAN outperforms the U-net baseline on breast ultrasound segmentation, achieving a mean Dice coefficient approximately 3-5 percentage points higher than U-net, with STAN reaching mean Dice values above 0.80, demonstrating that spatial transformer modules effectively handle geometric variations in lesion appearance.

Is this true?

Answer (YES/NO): NO